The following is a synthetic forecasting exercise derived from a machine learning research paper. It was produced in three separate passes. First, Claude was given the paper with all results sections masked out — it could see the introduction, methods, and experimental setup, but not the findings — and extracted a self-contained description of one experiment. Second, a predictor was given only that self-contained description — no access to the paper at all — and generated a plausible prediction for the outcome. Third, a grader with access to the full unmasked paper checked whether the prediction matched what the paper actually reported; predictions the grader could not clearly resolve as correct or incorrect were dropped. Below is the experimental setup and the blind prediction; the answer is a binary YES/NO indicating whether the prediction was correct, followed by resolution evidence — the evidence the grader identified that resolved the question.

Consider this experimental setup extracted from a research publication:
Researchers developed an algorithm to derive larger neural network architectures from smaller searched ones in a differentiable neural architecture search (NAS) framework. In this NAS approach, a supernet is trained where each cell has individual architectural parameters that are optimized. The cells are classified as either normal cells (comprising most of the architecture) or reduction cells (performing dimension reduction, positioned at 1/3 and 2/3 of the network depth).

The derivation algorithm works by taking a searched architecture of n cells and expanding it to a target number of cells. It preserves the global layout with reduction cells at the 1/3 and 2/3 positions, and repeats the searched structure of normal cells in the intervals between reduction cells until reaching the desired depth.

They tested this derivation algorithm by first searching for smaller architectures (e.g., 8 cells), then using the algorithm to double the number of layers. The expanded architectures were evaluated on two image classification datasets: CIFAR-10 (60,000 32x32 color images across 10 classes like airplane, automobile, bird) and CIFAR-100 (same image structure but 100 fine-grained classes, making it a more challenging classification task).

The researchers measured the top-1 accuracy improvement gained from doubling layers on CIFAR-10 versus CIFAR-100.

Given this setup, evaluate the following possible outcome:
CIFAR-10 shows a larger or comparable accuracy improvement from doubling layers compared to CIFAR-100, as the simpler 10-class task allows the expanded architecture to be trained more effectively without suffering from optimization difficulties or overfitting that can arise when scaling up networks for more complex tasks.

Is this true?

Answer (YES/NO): NO